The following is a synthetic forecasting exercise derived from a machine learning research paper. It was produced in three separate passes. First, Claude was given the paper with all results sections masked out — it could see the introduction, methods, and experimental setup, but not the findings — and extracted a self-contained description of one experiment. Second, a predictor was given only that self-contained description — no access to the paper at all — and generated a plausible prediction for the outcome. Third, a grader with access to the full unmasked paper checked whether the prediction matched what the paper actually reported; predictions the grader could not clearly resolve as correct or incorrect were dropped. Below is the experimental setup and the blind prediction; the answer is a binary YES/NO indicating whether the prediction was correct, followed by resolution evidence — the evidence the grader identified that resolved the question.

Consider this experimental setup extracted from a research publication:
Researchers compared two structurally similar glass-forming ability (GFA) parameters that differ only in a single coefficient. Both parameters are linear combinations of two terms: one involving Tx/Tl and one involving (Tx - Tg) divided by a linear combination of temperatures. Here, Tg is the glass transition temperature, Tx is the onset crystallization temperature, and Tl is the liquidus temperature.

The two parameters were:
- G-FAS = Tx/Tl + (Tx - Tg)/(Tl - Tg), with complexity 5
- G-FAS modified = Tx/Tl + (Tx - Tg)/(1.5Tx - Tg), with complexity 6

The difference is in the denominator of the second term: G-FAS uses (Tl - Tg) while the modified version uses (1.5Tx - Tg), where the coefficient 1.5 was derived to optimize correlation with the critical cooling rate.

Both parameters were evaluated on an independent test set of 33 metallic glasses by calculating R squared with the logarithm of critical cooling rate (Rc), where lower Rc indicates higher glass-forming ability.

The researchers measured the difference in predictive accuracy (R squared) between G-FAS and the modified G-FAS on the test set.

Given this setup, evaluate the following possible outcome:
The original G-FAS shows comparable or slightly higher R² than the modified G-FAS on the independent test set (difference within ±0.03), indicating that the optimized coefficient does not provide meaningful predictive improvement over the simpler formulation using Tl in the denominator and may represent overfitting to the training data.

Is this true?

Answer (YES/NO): NO